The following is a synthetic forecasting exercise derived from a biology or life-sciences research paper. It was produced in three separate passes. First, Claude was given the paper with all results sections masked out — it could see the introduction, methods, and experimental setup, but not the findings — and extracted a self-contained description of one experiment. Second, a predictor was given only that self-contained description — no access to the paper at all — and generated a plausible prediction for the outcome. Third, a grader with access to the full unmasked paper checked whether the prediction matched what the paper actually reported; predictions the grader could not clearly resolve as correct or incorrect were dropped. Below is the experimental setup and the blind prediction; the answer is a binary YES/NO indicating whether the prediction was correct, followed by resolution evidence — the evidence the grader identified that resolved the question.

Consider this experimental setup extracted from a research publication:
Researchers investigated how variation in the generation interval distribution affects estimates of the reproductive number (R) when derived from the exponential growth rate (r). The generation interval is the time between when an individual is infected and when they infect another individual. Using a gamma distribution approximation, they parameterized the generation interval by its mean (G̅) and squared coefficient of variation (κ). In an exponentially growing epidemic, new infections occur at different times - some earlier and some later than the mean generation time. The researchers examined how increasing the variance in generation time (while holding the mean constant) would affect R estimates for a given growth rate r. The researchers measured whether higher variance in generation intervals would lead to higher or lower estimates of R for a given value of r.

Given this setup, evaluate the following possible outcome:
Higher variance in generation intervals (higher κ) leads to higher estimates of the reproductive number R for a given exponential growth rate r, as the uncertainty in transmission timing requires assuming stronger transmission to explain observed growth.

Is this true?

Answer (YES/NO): NO